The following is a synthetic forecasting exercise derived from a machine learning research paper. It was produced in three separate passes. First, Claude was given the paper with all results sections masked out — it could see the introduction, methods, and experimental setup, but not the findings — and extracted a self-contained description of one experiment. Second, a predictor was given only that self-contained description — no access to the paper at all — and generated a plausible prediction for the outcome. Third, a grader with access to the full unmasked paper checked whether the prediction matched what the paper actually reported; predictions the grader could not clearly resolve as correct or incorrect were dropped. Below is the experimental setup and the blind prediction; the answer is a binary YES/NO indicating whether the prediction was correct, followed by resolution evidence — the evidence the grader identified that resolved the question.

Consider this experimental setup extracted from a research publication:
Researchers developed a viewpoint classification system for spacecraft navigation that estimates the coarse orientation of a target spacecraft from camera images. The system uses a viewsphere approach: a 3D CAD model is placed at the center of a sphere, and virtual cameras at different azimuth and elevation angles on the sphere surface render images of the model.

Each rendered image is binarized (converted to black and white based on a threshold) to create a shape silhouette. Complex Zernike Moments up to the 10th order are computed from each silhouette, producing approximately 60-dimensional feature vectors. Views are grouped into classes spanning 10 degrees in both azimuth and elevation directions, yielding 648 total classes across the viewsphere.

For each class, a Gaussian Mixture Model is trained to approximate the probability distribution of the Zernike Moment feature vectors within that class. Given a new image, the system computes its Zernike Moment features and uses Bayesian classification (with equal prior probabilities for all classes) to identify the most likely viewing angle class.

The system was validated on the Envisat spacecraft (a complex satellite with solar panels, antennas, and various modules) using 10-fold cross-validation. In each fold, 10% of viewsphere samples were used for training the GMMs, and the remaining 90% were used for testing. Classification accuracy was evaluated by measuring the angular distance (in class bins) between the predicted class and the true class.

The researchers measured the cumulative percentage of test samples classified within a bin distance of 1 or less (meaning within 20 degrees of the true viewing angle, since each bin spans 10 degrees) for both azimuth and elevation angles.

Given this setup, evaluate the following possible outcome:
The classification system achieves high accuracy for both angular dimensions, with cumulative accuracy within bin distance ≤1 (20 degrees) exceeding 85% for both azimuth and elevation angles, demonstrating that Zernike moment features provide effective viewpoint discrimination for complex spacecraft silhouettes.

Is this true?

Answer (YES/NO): YES